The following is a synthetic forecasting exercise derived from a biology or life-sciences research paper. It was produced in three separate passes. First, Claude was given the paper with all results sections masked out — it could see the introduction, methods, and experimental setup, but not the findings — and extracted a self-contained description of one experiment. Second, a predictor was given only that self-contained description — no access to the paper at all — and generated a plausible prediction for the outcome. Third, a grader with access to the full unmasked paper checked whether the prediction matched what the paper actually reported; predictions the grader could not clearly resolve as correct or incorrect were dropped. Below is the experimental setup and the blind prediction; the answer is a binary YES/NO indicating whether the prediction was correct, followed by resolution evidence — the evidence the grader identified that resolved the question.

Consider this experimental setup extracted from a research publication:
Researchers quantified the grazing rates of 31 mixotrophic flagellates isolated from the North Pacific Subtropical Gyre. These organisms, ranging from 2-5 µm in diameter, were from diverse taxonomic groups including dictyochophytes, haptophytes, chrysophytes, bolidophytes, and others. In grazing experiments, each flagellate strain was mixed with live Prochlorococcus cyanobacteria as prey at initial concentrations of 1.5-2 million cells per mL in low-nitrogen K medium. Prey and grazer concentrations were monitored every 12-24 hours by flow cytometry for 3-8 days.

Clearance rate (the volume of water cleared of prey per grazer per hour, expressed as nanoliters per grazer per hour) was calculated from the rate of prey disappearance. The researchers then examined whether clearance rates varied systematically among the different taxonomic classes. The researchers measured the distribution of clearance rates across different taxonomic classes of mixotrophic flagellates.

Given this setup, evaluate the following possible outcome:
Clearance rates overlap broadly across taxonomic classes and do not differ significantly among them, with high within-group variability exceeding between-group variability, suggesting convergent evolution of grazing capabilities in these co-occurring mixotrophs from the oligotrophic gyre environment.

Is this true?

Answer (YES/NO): NO